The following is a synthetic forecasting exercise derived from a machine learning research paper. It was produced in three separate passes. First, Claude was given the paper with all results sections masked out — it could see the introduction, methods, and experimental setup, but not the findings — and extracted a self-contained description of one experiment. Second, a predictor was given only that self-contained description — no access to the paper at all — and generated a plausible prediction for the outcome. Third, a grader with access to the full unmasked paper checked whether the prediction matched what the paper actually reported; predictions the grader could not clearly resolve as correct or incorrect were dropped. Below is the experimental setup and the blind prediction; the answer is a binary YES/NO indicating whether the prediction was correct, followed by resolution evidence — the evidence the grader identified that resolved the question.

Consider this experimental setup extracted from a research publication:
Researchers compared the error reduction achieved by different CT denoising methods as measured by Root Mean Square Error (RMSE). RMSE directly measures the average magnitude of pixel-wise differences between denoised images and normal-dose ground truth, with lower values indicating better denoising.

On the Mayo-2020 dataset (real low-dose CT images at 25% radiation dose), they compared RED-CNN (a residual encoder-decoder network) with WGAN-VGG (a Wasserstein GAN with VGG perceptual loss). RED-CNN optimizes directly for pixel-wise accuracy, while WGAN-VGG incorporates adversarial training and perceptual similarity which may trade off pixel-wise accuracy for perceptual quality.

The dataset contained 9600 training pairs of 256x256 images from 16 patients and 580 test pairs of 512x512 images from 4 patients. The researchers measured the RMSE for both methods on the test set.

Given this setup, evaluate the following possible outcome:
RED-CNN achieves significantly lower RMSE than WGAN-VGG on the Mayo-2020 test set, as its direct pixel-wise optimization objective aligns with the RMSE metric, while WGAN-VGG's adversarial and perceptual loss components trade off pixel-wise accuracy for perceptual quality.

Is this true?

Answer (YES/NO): YES